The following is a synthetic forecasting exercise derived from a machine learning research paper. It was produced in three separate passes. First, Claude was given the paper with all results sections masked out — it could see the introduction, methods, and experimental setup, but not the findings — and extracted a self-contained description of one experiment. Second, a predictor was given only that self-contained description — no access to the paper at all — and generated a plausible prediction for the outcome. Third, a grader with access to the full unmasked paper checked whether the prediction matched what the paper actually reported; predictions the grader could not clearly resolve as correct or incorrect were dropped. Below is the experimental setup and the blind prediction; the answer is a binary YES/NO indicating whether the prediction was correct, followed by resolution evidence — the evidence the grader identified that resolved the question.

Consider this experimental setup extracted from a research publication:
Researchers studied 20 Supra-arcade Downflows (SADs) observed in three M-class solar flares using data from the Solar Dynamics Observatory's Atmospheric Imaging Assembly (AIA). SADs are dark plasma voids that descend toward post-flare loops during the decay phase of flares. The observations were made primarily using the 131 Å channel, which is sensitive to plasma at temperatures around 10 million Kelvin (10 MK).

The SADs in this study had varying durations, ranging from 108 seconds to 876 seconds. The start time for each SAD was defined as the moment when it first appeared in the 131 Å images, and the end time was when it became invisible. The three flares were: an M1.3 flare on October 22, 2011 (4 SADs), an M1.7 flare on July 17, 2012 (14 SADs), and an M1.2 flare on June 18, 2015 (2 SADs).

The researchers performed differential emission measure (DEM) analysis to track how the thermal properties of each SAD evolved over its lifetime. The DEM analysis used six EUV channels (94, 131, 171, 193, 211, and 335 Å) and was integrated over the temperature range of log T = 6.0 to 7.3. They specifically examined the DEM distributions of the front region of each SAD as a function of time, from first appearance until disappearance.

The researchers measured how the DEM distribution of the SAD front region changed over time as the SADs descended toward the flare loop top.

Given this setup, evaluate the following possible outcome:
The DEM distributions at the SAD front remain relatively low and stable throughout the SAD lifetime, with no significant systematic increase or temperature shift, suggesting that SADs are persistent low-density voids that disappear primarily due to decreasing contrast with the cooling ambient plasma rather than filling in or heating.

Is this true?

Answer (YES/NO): NO